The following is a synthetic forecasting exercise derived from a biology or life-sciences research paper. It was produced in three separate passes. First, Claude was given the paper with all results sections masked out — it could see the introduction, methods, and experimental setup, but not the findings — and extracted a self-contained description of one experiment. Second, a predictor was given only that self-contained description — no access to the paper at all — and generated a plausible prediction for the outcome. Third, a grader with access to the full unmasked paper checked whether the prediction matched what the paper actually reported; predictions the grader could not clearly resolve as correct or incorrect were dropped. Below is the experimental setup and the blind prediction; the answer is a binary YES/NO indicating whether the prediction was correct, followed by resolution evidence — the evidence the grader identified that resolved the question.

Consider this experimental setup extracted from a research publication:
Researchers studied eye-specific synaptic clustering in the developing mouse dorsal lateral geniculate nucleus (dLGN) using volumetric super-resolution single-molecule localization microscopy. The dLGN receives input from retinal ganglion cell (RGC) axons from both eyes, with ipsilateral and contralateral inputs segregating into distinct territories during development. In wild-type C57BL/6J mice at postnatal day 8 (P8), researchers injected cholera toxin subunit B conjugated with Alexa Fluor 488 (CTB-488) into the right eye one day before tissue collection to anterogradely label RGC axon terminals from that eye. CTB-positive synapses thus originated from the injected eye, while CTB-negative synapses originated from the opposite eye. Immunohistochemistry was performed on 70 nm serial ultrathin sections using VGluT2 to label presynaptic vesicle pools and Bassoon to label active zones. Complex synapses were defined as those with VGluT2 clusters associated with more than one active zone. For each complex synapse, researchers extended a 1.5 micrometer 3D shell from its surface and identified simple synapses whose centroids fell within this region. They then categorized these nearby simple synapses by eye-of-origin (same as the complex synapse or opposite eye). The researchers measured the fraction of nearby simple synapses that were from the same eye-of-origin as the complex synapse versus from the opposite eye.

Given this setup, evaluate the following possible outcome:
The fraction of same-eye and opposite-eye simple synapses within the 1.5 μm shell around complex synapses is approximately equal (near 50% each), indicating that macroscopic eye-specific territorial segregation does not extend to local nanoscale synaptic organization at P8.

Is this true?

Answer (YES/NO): NO